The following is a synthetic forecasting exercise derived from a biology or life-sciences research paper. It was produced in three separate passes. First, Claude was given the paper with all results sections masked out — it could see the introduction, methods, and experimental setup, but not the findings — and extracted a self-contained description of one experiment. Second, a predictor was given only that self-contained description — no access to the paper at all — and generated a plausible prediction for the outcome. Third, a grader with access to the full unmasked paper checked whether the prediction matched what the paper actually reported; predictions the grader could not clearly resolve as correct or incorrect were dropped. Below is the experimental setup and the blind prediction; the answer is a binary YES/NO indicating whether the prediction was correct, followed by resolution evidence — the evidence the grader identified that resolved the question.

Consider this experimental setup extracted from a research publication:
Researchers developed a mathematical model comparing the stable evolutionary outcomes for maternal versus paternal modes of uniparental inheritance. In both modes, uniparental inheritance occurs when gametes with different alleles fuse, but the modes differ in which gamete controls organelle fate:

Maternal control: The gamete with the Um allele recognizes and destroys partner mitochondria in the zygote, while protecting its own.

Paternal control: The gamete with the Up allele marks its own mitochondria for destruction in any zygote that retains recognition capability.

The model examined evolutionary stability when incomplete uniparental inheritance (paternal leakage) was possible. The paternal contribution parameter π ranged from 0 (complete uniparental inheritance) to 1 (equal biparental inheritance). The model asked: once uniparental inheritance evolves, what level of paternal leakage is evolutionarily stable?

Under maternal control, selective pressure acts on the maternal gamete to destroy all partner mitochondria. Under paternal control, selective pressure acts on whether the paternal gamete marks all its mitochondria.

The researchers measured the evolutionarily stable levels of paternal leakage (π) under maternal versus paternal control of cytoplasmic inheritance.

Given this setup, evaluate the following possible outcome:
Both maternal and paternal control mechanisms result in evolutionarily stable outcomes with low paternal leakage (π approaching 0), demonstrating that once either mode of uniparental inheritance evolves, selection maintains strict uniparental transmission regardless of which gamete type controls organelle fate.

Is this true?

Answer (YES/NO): NO